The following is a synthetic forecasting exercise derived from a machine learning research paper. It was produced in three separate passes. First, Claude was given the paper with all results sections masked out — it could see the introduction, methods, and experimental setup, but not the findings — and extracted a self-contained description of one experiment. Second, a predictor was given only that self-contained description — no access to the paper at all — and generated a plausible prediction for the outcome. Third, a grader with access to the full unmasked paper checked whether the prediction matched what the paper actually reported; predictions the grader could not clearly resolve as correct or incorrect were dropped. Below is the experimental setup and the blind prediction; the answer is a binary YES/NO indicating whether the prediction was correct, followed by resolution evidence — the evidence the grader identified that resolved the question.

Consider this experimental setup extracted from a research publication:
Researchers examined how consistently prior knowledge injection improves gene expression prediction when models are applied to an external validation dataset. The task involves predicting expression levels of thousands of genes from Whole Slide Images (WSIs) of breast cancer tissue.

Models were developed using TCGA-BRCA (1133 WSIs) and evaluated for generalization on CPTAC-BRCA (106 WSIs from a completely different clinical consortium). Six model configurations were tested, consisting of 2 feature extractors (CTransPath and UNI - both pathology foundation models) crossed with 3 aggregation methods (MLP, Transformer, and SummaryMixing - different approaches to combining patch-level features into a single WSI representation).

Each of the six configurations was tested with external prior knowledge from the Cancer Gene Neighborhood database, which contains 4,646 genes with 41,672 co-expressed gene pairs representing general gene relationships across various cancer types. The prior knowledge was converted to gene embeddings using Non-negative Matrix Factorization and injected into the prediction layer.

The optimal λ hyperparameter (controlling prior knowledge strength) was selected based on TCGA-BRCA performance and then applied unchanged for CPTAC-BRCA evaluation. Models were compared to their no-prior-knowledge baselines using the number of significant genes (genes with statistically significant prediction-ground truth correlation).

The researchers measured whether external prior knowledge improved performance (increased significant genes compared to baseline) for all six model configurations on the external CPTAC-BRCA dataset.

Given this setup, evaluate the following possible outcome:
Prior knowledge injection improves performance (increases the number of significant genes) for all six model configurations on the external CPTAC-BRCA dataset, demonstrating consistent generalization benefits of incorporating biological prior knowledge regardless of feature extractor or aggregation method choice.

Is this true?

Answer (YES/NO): NO